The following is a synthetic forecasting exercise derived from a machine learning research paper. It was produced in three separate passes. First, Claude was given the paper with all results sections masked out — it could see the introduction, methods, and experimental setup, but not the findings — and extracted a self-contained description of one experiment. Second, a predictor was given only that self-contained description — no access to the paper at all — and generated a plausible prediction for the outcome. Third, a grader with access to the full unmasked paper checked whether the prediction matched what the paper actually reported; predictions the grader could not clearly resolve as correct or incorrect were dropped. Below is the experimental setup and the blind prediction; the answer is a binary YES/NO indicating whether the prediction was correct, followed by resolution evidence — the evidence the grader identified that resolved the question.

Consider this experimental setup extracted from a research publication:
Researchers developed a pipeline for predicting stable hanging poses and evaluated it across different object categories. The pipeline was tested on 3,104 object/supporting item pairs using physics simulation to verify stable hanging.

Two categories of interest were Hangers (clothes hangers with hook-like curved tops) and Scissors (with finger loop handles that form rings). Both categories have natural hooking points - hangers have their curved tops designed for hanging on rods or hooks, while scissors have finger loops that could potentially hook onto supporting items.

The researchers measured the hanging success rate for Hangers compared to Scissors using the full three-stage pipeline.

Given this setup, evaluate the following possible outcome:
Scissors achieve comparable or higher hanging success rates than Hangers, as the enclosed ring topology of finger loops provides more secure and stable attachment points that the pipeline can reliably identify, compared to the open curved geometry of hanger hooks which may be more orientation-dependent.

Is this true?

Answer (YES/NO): NO